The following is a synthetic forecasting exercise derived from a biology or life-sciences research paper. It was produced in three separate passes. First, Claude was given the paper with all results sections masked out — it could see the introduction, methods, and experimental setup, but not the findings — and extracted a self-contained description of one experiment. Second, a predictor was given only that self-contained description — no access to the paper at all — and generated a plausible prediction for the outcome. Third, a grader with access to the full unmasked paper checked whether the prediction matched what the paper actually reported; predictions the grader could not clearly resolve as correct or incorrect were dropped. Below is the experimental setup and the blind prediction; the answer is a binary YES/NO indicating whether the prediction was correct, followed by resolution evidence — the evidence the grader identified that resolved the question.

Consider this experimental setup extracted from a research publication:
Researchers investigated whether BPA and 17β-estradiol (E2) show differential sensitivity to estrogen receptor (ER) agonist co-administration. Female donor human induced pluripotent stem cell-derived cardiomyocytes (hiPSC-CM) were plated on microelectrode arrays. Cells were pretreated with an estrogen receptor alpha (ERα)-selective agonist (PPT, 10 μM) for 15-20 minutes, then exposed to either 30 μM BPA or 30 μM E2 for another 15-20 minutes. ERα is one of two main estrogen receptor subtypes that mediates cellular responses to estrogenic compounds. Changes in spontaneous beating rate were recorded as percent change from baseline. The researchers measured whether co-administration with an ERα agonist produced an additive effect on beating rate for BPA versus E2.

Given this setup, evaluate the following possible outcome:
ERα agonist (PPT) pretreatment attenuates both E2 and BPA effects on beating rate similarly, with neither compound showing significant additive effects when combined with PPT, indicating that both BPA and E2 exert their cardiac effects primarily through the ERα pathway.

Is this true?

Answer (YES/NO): NO